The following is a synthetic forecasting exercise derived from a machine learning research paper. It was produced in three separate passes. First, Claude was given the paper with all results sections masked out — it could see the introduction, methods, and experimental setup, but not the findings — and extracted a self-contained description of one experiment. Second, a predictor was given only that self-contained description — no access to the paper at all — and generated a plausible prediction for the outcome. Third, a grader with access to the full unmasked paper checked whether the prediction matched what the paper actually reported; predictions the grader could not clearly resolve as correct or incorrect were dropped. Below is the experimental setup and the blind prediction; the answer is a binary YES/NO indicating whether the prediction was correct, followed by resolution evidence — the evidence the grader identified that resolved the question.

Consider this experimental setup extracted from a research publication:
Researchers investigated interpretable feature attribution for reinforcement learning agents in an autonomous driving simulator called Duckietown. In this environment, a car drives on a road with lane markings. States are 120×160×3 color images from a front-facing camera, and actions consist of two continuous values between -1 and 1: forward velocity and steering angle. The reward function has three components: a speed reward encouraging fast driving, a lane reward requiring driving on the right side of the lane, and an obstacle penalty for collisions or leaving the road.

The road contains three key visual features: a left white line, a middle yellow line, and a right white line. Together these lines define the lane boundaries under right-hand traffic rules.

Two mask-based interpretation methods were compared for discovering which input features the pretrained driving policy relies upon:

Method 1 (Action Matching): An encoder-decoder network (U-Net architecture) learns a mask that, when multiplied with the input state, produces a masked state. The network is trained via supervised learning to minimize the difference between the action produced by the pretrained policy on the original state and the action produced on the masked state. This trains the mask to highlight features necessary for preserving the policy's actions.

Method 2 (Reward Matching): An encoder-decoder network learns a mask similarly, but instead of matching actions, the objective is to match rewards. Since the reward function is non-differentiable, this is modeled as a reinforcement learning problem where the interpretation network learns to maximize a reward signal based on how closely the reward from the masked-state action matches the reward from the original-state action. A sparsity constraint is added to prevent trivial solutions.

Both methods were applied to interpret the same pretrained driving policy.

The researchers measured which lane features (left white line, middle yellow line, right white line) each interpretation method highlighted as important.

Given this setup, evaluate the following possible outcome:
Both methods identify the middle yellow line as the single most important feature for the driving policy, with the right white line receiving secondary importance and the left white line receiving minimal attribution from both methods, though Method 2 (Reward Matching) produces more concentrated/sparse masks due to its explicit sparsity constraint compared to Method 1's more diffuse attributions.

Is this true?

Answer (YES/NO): NO